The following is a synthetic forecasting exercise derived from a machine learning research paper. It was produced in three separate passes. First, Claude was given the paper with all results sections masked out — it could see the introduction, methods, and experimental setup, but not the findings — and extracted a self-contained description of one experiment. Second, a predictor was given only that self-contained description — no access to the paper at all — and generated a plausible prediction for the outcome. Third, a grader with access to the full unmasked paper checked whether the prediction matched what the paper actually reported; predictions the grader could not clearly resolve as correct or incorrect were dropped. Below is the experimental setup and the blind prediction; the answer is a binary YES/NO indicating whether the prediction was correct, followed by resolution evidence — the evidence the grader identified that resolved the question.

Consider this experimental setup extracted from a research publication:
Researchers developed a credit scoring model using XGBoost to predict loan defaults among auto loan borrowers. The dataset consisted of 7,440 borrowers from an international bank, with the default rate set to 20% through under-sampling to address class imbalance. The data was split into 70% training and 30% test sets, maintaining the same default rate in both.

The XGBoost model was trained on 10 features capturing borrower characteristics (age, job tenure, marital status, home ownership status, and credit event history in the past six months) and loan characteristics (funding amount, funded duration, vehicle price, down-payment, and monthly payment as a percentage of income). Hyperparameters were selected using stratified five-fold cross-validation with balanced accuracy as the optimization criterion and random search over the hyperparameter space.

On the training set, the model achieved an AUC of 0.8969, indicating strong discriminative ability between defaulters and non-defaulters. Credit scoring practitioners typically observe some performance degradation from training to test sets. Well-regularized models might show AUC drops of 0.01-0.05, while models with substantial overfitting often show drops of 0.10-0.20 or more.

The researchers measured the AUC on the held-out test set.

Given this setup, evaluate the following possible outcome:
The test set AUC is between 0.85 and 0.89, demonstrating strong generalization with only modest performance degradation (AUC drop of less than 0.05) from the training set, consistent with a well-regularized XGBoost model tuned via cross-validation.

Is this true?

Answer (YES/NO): NO